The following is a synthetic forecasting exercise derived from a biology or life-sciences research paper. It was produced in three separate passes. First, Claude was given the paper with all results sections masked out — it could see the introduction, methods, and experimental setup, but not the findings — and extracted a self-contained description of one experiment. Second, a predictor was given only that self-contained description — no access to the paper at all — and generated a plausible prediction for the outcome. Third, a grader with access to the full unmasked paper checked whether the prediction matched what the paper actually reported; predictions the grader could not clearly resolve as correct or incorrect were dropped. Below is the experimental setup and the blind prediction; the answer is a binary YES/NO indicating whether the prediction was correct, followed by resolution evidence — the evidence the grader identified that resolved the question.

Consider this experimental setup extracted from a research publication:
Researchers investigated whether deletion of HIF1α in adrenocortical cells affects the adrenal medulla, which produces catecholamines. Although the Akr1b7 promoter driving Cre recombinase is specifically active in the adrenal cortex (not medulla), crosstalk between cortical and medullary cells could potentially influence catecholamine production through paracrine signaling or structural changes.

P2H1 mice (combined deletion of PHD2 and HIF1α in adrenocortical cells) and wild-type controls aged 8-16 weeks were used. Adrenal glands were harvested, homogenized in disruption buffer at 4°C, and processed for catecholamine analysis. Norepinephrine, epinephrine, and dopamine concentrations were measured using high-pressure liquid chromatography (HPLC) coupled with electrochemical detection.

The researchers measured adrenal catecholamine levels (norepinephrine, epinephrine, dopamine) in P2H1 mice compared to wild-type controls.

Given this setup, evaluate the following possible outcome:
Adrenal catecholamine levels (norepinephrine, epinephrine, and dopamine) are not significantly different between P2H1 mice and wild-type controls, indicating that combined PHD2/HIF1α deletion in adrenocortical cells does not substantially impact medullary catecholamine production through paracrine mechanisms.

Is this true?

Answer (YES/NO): YES